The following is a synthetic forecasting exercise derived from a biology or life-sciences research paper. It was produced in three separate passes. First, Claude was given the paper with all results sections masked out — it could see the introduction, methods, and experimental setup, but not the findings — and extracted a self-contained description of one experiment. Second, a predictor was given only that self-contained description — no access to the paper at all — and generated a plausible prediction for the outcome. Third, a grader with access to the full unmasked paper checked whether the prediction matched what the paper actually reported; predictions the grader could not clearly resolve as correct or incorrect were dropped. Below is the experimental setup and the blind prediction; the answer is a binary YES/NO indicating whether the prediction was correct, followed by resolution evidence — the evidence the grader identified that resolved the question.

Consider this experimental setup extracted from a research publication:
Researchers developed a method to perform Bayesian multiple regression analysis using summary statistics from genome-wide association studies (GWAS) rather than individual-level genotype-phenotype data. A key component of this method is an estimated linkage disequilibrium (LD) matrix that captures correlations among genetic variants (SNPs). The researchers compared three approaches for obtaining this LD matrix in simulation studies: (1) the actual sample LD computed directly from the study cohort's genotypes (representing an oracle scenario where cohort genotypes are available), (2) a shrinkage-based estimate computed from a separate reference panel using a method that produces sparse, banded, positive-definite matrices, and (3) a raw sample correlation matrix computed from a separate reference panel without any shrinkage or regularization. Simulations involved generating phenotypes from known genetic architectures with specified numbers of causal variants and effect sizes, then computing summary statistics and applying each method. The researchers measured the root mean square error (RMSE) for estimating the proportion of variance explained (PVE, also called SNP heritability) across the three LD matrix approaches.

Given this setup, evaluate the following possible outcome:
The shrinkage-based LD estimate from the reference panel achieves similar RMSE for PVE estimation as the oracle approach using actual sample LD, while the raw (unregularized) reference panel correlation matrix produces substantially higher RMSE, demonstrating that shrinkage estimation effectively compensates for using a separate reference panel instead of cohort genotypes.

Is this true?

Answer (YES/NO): YES